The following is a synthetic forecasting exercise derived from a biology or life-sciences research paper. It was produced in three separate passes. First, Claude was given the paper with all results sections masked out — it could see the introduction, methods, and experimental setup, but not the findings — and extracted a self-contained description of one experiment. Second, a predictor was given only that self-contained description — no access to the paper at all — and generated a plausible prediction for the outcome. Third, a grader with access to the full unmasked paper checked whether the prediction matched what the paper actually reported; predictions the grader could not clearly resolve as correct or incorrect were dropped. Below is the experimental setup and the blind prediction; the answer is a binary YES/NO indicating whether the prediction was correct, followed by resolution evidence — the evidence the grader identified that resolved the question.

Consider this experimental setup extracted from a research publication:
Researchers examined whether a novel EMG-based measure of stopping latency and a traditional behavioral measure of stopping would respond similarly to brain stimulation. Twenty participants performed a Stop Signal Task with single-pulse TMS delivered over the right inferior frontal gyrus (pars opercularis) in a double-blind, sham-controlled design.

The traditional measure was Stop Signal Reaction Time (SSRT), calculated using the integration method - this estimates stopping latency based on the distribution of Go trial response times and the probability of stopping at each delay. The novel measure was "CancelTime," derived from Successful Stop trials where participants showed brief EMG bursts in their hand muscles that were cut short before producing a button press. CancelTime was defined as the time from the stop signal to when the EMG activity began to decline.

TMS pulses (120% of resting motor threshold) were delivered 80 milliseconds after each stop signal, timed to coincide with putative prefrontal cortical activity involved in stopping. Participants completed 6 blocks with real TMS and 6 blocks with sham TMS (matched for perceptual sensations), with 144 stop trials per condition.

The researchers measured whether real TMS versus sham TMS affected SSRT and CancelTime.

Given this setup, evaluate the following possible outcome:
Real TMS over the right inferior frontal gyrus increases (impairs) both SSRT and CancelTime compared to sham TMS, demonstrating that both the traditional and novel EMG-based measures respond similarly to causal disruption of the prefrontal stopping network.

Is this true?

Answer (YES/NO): NO